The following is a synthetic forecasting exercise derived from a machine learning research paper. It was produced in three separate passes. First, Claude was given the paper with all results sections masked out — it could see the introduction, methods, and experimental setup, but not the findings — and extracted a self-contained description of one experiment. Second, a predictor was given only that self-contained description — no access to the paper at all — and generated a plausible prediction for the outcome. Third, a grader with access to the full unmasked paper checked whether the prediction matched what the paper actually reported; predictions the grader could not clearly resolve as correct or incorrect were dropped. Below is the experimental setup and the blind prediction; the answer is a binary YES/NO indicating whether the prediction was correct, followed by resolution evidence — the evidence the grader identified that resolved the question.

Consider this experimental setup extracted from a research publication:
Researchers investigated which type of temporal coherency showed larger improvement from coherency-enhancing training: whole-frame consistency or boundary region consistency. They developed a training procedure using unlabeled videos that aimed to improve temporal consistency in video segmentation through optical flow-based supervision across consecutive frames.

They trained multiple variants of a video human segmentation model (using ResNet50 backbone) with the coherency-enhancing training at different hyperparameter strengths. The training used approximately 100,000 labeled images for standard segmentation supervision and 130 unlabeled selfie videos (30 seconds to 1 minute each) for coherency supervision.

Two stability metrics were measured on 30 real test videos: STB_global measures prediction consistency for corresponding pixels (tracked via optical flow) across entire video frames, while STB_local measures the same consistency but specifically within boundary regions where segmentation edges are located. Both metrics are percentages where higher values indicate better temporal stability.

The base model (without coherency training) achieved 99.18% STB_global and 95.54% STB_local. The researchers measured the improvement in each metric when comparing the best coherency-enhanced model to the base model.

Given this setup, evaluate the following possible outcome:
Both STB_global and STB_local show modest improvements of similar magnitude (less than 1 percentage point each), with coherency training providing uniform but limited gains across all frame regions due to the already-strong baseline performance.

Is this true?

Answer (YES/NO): NO